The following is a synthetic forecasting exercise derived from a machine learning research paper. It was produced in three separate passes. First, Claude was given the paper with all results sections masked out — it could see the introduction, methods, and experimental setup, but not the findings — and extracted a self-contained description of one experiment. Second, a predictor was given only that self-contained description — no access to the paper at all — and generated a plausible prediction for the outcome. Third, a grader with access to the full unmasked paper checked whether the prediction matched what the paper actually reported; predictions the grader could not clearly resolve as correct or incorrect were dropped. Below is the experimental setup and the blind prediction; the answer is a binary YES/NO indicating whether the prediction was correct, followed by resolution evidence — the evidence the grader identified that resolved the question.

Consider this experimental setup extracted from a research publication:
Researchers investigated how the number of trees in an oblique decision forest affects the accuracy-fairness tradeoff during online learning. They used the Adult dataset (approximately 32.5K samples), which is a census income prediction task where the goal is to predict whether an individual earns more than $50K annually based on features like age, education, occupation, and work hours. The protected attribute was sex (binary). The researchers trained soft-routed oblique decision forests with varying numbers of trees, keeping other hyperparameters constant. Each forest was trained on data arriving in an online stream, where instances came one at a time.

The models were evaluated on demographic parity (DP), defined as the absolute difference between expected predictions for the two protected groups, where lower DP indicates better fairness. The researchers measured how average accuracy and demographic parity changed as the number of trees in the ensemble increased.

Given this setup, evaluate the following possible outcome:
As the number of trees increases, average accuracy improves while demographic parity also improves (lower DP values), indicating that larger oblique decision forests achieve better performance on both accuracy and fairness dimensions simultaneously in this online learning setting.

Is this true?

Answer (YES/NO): NO